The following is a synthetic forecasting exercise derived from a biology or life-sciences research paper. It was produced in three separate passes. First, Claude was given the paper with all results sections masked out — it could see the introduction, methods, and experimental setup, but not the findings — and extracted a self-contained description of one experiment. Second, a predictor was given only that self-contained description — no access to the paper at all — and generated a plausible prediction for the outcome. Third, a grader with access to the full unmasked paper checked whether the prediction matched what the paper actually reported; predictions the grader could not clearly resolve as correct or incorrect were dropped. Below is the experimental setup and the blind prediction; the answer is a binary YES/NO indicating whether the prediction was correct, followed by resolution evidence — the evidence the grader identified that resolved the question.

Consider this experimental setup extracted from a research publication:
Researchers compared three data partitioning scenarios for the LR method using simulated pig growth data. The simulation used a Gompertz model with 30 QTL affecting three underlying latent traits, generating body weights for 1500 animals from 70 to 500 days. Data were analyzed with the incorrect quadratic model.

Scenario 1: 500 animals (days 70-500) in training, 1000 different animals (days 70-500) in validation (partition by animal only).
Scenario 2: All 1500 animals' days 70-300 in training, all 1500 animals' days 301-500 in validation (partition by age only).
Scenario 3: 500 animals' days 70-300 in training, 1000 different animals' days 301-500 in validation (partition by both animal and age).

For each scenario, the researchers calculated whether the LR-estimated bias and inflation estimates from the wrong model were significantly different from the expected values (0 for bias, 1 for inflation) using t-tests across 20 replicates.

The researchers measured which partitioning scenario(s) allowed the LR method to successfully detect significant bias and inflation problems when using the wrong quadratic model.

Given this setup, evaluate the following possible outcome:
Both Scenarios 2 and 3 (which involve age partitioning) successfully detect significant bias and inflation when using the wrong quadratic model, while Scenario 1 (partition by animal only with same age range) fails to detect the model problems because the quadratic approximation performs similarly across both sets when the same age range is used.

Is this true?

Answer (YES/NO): NO